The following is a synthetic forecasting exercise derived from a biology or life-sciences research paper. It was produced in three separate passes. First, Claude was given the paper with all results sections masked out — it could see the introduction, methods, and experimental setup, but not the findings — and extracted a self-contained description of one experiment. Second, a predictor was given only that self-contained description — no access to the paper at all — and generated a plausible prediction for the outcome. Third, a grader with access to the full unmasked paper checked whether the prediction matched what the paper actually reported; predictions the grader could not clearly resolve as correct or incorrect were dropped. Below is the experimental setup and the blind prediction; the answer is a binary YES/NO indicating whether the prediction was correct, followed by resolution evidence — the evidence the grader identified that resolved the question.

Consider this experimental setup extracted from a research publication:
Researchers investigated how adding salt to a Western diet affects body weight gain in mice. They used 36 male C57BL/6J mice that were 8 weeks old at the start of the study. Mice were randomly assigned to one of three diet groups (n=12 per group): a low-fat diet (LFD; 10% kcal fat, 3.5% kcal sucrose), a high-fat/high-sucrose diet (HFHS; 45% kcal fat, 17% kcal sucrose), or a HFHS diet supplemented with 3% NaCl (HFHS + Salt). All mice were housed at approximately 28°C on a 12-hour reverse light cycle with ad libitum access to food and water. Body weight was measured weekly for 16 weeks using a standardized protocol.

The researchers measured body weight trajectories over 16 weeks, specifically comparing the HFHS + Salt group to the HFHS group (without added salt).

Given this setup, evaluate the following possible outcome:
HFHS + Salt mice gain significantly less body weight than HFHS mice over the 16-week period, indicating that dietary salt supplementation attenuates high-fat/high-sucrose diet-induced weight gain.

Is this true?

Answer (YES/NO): YES